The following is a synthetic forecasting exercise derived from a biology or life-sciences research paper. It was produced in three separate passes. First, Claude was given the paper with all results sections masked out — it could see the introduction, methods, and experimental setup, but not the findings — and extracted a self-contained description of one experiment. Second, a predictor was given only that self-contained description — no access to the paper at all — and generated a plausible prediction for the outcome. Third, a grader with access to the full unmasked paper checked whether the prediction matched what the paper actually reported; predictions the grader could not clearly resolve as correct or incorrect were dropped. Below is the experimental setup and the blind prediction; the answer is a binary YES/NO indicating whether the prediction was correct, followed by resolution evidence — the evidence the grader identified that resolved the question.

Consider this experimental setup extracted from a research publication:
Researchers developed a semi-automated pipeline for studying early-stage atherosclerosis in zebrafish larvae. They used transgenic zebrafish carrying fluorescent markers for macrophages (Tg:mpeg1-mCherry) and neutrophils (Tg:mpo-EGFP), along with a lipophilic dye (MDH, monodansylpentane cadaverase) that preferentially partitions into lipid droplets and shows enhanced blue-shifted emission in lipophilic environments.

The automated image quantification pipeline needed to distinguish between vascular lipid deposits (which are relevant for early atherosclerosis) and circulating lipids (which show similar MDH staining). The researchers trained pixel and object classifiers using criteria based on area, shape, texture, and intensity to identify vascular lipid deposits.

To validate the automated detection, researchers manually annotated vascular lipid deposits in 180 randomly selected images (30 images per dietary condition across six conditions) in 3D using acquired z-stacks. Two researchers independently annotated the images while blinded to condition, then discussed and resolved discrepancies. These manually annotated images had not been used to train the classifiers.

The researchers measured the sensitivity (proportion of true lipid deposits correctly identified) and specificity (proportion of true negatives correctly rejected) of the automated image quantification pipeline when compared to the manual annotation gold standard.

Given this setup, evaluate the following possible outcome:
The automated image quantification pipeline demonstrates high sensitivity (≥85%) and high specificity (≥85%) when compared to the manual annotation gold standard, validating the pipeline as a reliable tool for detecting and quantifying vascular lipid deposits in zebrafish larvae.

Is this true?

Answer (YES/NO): NO